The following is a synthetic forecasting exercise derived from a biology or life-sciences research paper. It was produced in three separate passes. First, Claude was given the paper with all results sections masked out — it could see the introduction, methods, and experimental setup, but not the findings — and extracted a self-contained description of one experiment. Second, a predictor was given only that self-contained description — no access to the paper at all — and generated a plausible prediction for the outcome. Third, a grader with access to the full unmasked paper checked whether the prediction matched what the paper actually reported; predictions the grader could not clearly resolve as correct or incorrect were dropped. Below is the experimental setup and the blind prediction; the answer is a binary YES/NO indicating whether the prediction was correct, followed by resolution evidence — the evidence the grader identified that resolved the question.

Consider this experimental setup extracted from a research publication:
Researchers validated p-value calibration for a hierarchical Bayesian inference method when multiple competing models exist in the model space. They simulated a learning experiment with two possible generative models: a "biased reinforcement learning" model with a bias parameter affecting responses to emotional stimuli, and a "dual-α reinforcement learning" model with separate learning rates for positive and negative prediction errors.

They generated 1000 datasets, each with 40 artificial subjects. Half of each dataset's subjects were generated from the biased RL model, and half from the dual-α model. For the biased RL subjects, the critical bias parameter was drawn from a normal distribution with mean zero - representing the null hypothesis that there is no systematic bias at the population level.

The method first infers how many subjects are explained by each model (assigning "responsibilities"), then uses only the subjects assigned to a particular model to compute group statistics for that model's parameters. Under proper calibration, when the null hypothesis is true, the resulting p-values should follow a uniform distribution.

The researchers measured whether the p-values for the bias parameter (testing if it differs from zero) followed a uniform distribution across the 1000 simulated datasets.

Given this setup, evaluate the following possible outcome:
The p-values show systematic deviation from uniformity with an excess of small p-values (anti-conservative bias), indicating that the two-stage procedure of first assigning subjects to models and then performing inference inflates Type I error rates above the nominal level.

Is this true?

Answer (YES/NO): NO